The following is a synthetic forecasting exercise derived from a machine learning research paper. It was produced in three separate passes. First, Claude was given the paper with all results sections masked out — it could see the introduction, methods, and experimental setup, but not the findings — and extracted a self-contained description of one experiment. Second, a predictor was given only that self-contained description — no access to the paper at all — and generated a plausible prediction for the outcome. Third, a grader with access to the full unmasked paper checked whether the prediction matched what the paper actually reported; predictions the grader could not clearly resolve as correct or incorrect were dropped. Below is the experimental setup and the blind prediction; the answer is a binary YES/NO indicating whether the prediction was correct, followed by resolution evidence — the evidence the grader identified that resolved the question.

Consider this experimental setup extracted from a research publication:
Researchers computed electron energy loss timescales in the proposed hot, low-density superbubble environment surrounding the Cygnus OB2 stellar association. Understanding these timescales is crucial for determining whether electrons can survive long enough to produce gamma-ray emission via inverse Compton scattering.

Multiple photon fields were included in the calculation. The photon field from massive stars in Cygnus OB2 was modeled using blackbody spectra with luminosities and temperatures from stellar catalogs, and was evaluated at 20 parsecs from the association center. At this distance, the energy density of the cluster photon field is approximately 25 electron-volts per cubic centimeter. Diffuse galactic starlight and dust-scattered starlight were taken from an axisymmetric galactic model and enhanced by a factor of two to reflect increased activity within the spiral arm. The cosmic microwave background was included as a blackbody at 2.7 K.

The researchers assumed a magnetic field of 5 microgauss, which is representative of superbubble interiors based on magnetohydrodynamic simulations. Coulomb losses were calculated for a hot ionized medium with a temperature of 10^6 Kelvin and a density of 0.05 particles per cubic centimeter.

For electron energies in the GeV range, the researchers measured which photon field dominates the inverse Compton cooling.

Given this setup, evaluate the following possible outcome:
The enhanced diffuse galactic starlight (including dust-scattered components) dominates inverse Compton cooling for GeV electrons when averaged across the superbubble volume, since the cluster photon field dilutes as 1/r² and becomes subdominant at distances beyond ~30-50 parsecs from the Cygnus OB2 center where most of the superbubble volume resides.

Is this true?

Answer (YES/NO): NO